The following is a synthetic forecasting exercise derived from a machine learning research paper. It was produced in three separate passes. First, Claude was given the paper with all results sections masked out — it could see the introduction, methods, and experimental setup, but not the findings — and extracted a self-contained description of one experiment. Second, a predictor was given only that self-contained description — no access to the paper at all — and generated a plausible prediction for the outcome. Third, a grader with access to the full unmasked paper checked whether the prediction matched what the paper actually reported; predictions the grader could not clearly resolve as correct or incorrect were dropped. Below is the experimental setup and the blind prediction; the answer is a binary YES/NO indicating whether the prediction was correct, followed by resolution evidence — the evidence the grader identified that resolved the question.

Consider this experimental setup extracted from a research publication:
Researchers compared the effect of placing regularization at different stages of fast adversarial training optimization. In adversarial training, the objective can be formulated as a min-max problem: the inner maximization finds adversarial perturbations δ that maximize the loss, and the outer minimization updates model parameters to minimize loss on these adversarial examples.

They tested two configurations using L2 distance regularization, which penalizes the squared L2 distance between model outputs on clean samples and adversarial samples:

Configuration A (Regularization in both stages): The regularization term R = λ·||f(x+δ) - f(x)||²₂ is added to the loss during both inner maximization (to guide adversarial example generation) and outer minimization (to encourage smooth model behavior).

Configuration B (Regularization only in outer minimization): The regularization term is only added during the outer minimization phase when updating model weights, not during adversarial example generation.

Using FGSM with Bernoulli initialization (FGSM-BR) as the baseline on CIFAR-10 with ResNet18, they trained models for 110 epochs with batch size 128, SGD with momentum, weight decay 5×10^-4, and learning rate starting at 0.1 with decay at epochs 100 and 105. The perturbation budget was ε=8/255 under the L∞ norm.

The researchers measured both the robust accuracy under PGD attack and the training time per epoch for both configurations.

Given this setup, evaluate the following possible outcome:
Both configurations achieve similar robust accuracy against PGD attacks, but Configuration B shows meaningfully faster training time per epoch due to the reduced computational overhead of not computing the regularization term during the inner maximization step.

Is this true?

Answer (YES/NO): NO